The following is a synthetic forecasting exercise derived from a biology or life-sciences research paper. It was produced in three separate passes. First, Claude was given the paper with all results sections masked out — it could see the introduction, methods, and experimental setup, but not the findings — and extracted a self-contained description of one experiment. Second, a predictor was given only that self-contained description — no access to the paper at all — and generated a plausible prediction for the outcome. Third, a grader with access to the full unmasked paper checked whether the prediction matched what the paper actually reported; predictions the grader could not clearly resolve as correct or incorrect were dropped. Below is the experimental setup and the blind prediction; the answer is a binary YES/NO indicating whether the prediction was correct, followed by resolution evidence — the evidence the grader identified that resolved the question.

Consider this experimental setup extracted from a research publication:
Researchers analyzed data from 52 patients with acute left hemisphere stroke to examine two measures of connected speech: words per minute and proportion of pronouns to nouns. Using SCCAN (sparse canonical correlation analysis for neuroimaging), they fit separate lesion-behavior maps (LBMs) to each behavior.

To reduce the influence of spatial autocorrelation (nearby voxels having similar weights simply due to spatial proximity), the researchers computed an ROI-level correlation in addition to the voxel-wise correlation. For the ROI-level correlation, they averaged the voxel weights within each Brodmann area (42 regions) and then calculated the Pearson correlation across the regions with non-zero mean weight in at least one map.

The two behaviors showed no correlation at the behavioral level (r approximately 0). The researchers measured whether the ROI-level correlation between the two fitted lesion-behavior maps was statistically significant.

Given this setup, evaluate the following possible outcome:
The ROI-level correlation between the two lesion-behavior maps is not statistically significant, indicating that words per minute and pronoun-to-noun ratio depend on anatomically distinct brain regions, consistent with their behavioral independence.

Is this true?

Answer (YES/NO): NO